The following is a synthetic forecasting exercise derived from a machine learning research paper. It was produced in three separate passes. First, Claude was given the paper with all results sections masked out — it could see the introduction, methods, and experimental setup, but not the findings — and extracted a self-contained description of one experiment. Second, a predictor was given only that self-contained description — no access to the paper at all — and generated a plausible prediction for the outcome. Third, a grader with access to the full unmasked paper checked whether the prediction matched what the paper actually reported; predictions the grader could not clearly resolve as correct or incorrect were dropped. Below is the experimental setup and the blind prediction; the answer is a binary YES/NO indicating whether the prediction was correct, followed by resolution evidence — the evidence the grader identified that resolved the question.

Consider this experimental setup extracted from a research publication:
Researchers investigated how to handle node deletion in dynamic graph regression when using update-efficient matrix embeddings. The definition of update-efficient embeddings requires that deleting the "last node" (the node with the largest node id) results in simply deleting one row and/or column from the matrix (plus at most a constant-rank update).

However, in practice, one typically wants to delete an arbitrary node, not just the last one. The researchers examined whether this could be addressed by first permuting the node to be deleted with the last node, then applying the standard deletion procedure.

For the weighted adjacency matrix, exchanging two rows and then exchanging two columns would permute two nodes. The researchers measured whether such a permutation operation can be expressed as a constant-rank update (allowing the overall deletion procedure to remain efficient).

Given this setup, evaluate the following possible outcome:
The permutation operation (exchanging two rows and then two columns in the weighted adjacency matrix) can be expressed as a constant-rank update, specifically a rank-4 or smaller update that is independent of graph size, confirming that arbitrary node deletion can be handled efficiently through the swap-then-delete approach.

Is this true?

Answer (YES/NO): YES